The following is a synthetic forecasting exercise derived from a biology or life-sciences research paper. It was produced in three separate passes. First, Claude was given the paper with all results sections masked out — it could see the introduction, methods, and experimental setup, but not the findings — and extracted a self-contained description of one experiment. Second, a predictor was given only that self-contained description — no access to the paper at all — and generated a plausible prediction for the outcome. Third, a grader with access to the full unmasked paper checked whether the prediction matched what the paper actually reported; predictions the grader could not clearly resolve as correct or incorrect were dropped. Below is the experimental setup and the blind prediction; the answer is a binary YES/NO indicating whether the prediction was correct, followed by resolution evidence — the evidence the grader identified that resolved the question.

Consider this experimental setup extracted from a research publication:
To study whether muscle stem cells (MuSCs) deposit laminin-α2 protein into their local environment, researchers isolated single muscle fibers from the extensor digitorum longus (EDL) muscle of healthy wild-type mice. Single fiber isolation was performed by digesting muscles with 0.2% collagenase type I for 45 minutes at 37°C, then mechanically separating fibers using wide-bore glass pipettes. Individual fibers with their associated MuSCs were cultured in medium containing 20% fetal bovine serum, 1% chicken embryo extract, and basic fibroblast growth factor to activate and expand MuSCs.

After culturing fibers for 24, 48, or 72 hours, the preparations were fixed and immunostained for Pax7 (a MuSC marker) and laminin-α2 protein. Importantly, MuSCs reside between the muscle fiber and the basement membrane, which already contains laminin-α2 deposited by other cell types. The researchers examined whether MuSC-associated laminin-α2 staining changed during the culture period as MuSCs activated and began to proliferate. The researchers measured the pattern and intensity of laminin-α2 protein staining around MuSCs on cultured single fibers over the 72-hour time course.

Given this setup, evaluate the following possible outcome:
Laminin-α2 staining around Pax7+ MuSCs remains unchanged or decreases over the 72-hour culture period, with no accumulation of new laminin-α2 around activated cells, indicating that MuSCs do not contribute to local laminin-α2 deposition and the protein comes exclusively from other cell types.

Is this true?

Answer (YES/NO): NO